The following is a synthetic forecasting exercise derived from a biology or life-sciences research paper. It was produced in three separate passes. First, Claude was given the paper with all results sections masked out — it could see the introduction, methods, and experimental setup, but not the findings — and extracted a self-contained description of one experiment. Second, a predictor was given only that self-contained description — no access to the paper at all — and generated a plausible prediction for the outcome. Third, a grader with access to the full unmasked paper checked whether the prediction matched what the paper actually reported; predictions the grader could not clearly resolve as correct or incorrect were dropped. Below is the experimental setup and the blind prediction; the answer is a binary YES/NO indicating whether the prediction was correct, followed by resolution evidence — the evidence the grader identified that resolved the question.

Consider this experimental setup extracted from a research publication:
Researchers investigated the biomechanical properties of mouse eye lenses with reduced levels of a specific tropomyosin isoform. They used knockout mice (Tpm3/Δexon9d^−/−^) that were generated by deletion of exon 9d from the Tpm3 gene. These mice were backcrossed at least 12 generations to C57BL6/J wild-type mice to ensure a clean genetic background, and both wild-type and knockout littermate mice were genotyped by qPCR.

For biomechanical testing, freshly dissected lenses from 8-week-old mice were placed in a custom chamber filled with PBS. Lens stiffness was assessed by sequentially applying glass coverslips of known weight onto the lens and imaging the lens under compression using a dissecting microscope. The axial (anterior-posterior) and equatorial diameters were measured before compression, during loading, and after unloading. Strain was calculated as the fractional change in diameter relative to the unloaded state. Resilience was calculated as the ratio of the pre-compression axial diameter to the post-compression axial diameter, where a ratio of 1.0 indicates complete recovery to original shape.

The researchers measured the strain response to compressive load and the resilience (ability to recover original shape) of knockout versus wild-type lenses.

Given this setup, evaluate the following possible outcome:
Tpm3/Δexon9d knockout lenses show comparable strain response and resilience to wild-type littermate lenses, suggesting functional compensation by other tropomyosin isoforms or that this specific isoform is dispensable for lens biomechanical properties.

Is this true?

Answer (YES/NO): NO